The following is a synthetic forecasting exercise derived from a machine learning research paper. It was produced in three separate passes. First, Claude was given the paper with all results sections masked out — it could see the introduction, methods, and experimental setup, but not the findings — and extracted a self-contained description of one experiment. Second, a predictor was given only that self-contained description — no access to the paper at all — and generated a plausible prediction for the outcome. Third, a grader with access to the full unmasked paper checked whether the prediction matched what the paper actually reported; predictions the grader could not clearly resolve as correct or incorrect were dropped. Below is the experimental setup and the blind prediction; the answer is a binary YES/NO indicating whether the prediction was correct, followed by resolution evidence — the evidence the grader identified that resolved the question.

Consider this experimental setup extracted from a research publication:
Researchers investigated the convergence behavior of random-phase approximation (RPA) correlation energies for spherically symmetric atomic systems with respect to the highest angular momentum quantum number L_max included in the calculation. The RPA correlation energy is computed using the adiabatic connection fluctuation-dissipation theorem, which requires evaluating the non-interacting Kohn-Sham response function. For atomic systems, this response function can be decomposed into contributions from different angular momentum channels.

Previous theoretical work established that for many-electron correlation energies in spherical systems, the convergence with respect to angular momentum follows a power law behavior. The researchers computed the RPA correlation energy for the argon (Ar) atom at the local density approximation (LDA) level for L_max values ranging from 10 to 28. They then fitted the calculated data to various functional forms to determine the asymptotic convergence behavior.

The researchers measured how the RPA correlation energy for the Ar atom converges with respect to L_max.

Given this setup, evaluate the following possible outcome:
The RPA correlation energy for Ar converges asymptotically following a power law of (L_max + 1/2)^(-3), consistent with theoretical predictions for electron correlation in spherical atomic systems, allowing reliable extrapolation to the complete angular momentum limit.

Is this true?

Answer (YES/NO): NO